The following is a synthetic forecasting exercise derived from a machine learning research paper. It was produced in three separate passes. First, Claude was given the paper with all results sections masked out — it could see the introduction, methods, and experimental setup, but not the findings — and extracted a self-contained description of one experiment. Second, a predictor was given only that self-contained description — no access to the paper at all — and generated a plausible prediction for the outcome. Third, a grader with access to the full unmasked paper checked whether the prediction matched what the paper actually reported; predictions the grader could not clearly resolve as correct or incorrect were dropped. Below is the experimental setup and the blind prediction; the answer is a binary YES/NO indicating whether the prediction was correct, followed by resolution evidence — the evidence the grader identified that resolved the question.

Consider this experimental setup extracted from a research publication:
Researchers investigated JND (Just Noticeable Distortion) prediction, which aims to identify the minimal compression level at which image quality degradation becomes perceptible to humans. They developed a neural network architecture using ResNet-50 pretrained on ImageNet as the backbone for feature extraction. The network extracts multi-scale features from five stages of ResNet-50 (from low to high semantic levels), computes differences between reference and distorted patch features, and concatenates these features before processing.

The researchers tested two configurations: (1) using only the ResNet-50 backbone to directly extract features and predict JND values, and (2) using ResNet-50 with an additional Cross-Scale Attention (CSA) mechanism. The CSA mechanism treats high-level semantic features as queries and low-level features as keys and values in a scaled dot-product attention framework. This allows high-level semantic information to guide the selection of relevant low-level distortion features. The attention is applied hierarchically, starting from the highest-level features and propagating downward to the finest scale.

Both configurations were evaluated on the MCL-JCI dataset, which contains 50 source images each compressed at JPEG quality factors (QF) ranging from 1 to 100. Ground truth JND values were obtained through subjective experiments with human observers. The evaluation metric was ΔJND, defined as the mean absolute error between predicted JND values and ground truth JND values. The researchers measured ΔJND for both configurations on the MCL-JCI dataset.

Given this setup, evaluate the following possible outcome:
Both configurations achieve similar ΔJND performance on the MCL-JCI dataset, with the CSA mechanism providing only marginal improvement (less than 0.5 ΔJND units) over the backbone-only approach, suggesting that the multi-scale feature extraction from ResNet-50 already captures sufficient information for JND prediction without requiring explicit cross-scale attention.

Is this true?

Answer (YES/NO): NO